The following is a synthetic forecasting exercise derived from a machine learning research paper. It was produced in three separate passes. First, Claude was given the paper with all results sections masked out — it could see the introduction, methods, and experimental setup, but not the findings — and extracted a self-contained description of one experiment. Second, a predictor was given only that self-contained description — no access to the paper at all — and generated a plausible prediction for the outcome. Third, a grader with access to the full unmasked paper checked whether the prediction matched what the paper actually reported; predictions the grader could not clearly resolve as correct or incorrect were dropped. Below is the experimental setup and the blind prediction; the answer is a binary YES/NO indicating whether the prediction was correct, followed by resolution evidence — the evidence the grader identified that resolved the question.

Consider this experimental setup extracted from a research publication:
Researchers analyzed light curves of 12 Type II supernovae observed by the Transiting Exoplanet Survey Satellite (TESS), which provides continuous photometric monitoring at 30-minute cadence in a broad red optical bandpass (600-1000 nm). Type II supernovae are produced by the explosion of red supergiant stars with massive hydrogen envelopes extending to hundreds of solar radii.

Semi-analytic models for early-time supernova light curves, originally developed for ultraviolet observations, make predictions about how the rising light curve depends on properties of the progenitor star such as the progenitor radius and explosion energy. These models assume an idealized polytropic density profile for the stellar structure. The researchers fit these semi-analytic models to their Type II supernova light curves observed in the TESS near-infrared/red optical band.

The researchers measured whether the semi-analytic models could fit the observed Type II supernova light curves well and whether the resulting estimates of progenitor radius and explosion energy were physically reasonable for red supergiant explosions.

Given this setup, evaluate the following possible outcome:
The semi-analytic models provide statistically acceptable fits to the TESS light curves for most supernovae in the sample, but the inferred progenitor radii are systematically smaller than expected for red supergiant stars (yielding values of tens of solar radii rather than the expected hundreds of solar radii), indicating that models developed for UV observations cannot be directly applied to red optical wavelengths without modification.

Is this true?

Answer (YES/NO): YES